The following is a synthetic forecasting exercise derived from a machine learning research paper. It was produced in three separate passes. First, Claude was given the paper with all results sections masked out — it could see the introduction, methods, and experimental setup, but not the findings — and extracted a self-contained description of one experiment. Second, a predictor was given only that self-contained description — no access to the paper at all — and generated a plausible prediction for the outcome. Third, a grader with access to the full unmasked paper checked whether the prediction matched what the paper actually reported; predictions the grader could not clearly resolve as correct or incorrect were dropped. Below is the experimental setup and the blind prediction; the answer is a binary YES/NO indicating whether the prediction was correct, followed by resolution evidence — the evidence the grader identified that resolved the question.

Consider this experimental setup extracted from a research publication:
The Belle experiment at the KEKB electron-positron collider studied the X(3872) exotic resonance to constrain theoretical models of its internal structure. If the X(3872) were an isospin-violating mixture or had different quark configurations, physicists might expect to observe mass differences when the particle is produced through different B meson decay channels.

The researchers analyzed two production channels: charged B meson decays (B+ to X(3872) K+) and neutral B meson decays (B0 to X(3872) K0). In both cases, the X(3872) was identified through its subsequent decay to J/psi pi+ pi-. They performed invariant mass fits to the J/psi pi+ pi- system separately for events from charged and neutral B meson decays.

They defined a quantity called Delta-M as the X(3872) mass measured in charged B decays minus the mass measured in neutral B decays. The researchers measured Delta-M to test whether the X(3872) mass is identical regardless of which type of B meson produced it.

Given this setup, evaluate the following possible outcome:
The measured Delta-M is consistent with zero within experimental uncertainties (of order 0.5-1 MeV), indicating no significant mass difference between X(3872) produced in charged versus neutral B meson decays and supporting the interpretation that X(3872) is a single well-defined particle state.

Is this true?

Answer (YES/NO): YES